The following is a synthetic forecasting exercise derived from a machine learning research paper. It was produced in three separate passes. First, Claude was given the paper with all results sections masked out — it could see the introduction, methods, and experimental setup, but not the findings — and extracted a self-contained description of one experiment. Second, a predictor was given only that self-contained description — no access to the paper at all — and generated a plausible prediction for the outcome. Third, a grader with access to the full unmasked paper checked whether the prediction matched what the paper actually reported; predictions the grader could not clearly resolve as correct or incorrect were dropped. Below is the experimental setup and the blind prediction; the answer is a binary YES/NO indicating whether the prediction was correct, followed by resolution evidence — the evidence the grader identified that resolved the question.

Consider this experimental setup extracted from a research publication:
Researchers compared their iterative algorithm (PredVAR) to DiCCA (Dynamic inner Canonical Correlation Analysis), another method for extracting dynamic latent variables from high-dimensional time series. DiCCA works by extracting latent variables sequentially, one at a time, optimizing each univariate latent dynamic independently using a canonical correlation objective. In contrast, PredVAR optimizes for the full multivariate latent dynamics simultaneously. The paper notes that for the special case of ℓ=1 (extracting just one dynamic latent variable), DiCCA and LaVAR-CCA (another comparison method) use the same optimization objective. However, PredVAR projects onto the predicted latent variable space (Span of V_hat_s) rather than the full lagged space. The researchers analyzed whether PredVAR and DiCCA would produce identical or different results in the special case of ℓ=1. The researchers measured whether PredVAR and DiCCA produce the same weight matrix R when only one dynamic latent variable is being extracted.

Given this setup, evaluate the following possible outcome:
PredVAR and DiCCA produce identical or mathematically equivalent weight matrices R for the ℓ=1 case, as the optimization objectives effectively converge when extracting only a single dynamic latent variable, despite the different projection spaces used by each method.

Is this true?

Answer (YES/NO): NO